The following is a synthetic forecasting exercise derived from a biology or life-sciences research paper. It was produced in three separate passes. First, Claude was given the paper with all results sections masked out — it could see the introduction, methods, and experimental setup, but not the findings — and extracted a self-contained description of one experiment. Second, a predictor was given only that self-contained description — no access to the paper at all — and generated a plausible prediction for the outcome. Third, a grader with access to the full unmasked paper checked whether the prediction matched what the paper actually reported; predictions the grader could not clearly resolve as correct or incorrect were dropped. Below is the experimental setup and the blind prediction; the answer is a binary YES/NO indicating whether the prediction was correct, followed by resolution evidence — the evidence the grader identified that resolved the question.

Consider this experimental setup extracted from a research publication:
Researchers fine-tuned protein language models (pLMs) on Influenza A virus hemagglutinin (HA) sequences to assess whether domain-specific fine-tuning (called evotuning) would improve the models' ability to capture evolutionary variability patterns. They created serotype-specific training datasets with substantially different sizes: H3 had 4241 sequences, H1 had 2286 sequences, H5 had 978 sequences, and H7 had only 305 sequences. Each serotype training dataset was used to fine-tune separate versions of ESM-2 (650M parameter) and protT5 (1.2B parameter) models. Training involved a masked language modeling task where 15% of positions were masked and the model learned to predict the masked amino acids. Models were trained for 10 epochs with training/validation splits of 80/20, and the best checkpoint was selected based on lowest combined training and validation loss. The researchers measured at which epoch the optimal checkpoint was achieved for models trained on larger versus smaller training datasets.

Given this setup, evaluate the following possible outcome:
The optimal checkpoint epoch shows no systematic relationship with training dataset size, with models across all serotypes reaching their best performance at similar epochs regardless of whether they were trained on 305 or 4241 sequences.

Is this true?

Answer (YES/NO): NO